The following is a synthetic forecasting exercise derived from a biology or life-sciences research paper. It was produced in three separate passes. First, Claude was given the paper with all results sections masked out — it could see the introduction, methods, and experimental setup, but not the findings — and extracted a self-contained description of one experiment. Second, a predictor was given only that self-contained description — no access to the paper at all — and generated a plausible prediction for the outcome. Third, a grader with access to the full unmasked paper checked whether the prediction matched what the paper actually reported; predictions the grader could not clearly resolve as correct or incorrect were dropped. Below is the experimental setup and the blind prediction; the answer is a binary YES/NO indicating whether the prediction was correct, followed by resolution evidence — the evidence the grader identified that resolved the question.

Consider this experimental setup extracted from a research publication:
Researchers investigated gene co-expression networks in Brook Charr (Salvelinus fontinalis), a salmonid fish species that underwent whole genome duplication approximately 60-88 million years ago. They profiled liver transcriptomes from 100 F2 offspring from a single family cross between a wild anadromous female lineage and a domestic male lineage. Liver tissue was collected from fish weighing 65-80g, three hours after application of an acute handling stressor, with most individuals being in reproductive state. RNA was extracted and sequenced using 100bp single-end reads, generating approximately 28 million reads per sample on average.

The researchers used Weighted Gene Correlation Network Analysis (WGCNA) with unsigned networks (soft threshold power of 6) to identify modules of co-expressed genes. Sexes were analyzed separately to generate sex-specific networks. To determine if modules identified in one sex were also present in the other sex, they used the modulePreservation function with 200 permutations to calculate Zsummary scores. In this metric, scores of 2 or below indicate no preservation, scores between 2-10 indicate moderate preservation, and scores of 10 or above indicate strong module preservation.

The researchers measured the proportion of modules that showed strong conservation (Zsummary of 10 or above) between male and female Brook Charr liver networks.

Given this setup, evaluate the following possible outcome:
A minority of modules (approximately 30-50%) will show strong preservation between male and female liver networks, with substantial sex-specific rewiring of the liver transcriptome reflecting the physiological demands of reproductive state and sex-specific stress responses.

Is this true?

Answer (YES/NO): NO